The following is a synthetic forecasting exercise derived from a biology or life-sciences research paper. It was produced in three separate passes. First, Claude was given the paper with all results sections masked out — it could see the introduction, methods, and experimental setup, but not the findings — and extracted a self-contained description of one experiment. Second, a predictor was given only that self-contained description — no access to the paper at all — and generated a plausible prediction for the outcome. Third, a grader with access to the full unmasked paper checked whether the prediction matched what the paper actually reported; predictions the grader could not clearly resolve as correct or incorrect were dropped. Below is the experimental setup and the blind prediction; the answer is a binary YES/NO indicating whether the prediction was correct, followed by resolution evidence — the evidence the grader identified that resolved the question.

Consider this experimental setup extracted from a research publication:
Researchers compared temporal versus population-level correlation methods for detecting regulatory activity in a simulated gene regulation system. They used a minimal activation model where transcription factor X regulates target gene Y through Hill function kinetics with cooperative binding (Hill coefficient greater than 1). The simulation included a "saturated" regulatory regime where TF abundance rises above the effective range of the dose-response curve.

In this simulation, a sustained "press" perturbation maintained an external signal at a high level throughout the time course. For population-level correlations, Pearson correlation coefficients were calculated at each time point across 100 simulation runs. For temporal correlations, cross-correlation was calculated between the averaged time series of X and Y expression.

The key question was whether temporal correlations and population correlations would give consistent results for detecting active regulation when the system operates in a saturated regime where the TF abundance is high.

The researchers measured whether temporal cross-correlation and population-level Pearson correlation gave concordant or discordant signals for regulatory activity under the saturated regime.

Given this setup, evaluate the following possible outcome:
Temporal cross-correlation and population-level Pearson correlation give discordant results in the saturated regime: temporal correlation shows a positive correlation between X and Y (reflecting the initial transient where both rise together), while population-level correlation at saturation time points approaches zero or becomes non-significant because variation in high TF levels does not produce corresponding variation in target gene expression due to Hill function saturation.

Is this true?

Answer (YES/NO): YES